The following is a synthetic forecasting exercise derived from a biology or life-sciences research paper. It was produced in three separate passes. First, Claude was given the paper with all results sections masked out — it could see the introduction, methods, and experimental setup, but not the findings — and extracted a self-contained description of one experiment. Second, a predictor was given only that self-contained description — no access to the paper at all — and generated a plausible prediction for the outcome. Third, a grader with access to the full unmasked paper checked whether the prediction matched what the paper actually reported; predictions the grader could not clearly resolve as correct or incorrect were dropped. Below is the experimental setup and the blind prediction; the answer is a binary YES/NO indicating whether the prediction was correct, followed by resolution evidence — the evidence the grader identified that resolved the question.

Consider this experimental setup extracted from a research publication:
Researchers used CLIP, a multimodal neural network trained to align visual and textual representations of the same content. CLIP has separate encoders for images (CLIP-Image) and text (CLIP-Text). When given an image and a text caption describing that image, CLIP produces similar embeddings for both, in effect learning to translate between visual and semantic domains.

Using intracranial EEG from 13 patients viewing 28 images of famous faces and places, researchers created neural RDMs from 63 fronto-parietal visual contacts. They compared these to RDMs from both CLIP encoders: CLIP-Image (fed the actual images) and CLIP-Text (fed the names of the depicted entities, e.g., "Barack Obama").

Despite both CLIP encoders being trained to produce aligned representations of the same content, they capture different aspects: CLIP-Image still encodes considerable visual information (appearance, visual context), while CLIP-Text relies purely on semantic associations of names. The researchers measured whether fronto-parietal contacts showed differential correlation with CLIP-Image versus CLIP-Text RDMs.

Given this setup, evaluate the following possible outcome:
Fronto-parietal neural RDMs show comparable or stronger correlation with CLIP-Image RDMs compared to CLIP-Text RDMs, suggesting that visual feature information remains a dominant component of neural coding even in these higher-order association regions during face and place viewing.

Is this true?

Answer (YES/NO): NO